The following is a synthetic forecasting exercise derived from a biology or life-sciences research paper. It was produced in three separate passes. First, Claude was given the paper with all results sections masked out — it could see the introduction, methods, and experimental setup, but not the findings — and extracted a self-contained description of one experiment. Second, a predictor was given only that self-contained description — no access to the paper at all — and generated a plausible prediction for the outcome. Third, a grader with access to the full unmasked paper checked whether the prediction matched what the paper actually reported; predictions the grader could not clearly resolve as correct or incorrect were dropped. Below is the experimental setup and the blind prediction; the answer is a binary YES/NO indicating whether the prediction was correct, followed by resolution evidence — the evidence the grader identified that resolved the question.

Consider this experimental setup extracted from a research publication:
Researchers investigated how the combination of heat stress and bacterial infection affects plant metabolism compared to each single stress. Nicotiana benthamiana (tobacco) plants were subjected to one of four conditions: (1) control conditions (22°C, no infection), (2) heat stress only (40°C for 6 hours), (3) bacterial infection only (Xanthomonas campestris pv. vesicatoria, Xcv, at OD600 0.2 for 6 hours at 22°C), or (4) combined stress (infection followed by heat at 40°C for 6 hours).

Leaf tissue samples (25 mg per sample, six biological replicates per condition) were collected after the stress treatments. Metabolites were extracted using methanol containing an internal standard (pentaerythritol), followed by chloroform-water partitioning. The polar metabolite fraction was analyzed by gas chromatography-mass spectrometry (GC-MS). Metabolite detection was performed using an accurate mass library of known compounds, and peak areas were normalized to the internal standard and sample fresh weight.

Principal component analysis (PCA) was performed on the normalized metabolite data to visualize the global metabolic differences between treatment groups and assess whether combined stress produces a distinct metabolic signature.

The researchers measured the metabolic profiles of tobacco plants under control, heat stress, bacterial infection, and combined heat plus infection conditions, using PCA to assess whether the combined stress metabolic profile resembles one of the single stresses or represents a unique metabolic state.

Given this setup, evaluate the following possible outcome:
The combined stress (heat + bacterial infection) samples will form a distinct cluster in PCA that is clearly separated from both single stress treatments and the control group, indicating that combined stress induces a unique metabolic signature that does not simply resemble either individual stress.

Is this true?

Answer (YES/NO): NO